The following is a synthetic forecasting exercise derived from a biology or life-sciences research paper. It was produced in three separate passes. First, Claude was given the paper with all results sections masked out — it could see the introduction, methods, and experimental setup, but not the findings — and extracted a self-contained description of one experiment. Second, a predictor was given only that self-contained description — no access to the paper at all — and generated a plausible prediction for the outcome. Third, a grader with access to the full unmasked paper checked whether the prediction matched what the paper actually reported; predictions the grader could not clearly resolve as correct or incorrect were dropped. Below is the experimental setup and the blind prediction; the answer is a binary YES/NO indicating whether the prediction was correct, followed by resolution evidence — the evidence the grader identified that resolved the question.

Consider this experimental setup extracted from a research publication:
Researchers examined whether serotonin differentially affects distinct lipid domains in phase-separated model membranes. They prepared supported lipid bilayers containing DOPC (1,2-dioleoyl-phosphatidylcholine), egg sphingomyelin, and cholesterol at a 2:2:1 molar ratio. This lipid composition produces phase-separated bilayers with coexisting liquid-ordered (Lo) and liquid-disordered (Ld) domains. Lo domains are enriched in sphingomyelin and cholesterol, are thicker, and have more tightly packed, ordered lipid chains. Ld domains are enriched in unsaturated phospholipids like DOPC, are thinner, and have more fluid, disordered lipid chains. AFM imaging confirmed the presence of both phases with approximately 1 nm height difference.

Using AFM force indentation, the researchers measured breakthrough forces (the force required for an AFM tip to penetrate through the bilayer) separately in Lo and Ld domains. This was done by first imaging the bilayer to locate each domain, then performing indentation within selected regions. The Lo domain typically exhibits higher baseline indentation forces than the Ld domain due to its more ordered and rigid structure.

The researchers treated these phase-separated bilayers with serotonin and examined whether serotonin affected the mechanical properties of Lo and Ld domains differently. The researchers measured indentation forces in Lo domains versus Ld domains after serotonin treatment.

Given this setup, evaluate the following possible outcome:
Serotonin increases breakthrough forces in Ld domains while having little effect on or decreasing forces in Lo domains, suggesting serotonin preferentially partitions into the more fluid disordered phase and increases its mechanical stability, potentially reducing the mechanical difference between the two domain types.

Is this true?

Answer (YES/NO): NO